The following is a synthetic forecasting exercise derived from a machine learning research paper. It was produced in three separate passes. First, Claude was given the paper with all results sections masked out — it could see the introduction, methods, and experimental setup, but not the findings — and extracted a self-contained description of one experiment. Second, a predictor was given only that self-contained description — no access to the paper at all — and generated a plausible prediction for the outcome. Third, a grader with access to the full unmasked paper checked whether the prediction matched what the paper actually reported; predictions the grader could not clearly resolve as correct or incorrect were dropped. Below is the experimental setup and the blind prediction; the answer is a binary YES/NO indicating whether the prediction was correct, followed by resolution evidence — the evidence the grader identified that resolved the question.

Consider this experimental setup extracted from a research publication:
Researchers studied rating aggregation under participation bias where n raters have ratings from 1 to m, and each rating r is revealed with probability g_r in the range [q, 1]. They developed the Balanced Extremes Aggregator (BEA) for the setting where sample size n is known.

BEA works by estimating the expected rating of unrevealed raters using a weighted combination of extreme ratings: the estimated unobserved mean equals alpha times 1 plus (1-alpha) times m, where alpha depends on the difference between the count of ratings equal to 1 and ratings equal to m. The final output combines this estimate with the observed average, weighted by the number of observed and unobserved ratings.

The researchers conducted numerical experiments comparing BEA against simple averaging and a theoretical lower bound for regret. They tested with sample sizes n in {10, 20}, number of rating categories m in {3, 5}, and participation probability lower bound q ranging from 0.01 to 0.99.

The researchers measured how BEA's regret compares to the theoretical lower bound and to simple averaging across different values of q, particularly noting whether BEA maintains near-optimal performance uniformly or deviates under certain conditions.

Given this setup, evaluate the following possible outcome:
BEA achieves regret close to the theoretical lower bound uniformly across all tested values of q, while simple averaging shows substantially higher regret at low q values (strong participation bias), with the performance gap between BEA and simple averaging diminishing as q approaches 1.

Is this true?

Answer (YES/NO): NO